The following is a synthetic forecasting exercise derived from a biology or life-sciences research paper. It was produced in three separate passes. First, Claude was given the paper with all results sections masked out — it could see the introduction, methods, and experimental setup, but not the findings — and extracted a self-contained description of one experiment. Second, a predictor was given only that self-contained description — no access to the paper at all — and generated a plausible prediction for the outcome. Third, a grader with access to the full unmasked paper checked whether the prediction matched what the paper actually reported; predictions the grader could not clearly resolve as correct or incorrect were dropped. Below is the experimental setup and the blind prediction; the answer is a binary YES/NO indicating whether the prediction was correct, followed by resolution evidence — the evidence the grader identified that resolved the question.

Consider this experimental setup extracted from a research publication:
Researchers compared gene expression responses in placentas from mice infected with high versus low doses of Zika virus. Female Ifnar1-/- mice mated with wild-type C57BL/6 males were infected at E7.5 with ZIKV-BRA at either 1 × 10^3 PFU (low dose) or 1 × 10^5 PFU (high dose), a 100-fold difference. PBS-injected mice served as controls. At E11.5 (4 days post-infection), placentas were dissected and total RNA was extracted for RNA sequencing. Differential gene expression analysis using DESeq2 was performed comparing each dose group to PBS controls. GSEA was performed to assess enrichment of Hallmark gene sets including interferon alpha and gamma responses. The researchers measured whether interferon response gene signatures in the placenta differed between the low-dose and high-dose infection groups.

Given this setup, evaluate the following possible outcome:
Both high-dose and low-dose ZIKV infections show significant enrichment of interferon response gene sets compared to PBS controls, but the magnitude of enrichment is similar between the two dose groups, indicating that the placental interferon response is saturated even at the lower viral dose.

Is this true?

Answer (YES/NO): NO